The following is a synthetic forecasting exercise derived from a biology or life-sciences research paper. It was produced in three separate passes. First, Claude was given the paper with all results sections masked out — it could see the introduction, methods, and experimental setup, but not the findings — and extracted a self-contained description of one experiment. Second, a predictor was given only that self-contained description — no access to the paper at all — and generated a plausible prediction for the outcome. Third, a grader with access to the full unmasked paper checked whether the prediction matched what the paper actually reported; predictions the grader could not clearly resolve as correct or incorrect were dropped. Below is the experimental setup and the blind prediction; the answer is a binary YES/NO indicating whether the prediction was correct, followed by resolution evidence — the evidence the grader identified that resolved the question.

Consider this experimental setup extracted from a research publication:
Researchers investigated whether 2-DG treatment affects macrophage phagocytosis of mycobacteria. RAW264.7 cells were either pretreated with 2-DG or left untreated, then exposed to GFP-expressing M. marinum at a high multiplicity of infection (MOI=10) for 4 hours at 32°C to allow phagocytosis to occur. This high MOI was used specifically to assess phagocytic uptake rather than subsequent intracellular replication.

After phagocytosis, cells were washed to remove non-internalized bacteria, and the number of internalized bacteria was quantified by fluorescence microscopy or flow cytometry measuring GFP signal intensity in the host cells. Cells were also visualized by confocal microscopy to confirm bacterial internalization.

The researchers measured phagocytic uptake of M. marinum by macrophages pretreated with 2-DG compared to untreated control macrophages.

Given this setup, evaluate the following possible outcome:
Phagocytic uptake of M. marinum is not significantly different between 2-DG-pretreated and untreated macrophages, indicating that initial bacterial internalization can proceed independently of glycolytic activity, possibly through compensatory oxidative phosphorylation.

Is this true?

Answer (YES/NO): NO